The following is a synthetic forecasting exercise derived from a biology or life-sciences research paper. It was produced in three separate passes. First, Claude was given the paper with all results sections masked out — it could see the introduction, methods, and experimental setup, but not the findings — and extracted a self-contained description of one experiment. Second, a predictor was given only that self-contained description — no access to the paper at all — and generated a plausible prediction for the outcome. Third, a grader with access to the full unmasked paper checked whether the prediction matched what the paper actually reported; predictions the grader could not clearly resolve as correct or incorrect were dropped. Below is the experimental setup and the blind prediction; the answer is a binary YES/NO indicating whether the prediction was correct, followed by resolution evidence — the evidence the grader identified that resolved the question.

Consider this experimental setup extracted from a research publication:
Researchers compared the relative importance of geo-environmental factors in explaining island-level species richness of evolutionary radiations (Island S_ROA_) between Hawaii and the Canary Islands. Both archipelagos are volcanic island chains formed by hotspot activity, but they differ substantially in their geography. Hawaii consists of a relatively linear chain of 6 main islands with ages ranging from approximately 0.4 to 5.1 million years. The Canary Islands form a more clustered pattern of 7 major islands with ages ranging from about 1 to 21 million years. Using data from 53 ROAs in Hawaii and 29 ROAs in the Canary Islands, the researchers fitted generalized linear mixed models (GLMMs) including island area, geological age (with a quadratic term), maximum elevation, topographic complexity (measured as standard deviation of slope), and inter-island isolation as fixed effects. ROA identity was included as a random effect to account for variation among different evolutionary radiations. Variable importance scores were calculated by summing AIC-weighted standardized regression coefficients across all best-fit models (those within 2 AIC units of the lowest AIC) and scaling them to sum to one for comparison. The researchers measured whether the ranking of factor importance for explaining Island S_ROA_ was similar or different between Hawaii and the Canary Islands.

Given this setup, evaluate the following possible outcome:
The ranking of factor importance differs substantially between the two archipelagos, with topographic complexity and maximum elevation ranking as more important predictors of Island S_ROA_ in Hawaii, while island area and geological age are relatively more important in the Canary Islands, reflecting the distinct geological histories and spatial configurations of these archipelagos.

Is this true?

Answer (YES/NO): NO